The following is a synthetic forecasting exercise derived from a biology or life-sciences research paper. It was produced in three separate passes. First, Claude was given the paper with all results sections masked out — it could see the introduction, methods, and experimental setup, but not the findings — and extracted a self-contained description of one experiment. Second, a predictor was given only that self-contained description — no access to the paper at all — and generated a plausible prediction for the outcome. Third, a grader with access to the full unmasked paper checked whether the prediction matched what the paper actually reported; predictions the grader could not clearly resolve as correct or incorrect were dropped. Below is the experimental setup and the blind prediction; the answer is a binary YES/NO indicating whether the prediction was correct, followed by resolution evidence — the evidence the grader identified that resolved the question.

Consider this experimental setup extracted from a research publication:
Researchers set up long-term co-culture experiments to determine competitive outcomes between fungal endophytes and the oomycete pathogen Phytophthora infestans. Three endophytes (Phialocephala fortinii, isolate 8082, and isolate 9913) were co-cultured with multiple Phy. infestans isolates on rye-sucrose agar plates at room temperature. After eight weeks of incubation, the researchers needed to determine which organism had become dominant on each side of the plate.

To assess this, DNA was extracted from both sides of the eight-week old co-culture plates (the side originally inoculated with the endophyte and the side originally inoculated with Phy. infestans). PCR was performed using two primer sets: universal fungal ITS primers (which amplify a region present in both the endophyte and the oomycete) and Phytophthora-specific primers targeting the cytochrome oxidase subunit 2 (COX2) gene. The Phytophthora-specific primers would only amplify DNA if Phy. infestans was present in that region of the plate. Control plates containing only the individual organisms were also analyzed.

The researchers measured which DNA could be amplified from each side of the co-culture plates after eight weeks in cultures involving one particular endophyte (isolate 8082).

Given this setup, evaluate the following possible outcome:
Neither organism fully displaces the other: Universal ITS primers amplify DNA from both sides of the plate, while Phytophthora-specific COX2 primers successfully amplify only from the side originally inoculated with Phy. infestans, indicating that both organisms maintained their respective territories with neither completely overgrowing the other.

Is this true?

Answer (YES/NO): NO